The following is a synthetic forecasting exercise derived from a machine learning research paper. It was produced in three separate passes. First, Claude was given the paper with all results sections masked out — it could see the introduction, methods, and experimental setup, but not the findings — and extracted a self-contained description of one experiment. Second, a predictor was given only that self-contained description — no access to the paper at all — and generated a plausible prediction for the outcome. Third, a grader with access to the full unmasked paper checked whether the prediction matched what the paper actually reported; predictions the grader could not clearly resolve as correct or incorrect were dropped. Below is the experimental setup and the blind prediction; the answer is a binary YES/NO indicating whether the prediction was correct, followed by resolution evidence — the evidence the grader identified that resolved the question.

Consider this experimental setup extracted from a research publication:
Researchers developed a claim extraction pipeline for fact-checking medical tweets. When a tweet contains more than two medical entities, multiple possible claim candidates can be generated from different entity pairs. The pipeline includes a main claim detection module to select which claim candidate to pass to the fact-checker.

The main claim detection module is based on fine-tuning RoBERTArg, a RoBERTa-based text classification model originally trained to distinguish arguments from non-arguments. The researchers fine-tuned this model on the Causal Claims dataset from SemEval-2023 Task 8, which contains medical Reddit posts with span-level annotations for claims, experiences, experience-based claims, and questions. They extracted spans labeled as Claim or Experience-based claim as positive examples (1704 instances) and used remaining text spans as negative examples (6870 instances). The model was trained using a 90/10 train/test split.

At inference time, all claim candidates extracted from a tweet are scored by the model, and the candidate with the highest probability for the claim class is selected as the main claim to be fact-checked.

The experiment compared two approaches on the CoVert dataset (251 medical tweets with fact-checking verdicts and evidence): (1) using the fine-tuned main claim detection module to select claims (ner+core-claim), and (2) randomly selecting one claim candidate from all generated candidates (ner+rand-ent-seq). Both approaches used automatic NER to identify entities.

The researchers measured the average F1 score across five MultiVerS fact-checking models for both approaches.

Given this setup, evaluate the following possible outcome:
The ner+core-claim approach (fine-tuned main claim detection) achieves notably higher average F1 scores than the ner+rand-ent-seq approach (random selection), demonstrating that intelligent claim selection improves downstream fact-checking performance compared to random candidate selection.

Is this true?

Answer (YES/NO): YES